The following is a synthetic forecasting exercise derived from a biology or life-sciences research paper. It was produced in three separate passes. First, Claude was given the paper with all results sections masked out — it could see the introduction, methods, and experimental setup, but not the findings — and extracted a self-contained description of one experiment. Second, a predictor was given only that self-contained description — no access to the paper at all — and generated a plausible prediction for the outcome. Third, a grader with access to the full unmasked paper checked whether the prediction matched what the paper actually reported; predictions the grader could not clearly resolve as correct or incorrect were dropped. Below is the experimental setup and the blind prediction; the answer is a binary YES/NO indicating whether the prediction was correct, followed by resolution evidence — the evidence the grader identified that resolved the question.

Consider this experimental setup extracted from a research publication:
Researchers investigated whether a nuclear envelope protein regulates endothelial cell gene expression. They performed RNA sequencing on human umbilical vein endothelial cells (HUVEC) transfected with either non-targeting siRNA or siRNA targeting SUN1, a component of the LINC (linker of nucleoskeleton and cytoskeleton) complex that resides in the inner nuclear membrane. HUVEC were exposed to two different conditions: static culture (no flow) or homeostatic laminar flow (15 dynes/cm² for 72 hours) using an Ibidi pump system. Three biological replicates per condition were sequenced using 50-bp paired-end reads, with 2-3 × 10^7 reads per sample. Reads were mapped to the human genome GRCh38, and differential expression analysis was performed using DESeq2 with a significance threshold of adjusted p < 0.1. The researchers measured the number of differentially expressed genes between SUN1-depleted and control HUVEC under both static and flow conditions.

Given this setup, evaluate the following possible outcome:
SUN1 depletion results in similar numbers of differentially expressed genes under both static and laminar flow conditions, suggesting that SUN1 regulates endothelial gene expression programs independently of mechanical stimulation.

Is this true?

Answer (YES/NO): NO